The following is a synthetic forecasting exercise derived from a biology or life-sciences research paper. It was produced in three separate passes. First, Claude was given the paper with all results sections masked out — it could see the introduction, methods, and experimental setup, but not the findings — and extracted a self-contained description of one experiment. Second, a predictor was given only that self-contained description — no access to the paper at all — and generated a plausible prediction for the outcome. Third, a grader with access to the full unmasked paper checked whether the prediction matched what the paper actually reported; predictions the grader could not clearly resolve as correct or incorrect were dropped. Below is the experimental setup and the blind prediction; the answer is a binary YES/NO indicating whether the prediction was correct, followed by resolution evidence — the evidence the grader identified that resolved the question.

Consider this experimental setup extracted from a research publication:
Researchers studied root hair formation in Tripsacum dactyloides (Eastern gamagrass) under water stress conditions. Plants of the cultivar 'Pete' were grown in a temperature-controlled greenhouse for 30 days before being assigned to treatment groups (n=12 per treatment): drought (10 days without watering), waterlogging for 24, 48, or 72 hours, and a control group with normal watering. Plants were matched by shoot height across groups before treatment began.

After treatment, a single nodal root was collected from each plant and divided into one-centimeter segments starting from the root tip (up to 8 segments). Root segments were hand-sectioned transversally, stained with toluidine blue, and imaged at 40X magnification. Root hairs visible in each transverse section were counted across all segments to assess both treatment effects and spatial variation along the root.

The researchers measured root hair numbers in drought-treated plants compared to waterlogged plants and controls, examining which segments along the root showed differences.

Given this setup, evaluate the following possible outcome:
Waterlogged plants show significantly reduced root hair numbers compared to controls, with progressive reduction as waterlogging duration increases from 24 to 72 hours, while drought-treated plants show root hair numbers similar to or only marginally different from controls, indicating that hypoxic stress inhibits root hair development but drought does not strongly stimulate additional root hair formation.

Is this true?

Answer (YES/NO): NO